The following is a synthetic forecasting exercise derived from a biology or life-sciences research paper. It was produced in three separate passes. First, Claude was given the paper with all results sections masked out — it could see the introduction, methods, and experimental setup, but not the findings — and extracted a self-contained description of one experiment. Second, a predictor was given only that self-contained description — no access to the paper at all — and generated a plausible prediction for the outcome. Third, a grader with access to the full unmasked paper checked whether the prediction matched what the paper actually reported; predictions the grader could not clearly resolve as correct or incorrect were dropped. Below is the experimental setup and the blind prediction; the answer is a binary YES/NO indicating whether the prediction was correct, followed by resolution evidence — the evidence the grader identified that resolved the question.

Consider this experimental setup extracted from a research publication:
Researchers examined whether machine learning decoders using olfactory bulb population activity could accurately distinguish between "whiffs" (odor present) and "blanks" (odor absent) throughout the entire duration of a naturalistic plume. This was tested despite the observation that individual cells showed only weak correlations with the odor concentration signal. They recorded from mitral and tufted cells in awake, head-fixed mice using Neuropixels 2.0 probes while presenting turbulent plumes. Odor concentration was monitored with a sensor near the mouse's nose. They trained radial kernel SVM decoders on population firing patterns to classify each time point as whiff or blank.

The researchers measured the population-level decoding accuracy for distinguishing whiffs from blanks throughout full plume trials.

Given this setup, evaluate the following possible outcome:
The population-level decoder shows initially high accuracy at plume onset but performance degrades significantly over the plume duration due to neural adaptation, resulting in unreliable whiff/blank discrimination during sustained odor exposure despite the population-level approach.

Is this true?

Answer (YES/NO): NO